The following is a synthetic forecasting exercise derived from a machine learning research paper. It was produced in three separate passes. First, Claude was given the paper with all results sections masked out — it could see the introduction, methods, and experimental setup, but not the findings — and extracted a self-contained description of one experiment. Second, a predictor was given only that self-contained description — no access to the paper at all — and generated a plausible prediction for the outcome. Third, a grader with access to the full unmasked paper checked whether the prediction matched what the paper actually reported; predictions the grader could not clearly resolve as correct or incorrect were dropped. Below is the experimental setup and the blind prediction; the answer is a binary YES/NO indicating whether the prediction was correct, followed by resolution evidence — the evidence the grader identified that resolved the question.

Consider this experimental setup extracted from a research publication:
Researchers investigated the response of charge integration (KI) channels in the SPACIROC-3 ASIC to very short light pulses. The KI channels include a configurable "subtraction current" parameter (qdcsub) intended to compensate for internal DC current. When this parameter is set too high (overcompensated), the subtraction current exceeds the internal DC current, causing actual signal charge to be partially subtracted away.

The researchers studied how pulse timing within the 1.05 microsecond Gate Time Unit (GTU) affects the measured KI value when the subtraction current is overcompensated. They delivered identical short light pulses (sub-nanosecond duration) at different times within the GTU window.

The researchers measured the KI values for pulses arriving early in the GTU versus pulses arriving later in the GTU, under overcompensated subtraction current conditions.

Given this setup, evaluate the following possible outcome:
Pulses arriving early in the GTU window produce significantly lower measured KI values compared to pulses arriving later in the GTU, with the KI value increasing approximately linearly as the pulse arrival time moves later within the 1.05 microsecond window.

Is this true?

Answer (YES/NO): NO